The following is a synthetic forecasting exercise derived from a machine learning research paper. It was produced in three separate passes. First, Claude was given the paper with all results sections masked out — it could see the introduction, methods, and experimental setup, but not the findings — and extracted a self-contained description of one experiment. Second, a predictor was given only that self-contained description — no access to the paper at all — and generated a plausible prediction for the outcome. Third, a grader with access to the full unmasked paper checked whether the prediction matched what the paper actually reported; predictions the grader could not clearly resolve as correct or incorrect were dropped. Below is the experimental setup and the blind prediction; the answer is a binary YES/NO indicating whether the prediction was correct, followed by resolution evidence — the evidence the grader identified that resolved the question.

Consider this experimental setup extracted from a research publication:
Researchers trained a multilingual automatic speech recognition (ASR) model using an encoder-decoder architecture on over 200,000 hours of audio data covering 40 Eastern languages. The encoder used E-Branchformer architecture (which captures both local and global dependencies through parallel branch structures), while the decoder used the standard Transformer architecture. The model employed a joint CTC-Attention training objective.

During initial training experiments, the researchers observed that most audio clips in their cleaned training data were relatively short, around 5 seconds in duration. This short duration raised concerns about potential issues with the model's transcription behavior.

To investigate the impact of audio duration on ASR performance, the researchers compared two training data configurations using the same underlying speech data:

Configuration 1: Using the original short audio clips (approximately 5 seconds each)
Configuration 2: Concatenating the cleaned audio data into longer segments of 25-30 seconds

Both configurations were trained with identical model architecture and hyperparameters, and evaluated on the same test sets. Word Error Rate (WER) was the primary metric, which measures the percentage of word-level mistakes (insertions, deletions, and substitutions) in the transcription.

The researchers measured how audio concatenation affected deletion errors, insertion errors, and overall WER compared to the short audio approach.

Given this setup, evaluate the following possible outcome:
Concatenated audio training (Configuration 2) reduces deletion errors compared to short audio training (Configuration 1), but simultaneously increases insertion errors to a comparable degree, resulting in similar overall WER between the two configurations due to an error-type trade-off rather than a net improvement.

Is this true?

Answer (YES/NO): NO